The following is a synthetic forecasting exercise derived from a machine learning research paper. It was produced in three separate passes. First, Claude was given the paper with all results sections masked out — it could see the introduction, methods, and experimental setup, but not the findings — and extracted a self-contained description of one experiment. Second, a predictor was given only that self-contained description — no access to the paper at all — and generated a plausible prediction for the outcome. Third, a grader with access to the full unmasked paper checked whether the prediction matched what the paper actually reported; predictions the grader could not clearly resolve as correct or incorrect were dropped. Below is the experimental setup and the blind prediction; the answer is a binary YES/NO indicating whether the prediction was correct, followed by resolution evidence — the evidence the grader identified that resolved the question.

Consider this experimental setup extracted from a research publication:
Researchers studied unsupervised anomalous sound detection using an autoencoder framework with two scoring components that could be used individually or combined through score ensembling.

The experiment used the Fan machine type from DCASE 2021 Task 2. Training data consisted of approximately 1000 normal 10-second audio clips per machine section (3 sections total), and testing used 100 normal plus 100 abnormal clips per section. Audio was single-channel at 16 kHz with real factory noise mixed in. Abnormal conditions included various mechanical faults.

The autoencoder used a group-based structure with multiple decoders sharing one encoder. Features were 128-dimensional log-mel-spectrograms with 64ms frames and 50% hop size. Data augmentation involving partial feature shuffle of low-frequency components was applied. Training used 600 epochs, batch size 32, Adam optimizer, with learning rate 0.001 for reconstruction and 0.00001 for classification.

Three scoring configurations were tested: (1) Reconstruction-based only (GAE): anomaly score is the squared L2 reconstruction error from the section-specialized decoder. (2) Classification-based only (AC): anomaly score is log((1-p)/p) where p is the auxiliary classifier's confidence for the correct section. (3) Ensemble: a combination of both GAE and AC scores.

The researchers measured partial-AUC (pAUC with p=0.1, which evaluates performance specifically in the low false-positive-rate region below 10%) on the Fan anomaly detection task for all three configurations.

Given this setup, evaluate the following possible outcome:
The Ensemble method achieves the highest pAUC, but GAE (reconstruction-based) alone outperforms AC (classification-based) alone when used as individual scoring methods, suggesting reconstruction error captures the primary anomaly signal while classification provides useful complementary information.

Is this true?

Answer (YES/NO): NO